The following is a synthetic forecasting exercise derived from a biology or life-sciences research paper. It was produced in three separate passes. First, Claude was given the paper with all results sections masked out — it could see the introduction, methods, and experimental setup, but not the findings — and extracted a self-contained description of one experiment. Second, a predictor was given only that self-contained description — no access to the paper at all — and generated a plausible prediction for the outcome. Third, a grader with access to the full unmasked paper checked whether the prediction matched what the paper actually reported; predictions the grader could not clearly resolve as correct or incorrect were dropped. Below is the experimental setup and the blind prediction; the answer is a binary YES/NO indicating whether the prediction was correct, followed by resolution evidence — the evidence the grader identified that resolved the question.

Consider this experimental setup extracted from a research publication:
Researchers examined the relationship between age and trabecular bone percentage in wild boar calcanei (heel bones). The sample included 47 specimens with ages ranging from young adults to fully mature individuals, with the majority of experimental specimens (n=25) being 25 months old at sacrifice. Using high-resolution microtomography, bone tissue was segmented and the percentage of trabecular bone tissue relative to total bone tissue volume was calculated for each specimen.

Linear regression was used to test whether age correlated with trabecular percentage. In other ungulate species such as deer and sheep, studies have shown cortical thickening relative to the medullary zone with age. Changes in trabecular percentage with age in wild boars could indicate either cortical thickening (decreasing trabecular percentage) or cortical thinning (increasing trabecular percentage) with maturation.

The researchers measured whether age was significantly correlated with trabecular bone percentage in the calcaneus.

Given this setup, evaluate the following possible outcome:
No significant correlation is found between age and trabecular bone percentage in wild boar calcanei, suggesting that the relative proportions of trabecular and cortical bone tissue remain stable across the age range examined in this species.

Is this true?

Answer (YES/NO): NO